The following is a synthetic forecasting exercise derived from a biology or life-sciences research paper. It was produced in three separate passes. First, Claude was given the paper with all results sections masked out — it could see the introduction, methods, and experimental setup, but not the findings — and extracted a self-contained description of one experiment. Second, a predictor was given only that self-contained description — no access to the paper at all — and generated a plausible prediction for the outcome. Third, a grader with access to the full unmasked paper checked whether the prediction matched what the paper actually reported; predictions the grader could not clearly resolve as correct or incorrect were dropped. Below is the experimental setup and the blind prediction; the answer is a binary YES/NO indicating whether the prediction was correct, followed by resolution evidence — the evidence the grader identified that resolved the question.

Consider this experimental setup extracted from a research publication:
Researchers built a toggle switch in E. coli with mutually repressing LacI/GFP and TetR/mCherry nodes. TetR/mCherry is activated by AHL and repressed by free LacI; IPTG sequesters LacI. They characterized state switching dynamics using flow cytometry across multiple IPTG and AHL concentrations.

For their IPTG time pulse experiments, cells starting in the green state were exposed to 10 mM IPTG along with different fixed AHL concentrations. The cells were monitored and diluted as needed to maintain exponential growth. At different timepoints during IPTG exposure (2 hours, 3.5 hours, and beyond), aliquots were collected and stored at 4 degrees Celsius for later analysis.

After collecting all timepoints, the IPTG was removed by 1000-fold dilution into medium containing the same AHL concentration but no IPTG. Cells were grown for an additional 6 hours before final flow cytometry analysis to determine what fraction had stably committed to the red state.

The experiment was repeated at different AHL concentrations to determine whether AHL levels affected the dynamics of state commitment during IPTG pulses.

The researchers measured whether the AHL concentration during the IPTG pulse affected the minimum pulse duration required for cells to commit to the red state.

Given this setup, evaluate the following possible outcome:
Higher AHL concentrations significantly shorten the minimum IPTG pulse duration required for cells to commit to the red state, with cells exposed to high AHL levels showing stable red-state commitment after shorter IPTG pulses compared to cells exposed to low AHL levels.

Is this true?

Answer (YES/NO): NO